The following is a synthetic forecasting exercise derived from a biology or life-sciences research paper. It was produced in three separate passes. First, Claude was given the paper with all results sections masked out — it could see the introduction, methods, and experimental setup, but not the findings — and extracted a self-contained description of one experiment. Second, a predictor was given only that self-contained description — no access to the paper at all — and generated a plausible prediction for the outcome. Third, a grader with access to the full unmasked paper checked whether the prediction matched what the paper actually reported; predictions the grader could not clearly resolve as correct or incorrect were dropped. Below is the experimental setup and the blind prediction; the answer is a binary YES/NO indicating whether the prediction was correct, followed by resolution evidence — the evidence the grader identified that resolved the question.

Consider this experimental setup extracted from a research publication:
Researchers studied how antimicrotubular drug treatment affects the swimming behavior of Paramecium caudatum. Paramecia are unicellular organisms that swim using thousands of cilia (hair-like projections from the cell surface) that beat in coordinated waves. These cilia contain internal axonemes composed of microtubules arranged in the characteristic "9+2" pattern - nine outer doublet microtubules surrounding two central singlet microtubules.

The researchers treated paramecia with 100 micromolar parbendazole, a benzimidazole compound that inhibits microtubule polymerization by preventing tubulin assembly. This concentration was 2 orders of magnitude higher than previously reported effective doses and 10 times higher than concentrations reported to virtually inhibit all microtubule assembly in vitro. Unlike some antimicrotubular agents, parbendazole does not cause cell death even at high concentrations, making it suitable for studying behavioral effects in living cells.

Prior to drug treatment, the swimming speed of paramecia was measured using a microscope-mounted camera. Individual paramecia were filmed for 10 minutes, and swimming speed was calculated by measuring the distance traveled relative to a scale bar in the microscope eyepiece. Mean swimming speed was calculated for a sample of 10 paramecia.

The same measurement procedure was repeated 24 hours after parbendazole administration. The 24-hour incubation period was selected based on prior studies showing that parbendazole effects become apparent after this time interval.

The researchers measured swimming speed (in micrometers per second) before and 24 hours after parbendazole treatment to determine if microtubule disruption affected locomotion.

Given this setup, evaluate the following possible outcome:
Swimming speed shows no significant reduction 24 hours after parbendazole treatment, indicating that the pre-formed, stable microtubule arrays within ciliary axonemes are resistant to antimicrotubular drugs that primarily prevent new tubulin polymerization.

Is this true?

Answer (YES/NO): YES